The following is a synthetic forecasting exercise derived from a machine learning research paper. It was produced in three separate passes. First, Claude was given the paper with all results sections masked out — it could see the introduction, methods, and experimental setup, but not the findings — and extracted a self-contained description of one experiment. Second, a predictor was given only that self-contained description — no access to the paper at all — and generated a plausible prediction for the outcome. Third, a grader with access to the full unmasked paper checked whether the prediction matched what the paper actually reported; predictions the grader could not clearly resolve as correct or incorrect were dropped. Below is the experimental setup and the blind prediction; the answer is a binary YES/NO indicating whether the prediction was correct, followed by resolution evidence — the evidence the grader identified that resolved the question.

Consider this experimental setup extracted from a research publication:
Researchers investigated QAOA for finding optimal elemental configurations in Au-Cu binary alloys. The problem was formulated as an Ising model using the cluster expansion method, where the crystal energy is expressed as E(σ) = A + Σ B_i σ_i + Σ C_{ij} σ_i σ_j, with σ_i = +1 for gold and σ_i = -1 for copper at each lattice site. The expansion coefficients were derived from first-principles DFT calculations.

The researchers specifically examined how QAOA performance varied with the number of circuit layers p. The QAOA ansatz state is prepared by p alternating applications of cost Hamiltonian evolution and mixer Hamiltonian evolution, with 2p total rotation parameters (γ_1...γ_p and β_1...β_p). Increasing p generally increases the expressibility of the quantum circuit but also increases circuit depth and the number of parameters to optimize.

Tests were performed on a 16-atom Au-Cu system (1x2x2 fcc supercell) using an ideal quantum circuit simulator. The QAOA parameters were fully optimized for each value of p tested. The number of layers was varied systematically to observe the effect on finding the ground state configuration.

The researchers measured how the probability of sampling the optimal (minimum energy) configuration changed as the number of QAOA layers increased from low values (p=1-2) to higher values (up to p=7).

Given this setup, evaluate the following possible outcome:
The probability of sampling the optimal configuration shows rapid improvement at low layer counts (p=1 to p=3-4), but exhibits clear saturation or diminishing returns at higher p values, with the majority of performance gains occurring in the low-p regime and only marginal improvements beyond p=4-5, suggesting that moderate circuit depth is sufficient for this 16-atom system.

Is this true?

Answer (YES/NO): NO